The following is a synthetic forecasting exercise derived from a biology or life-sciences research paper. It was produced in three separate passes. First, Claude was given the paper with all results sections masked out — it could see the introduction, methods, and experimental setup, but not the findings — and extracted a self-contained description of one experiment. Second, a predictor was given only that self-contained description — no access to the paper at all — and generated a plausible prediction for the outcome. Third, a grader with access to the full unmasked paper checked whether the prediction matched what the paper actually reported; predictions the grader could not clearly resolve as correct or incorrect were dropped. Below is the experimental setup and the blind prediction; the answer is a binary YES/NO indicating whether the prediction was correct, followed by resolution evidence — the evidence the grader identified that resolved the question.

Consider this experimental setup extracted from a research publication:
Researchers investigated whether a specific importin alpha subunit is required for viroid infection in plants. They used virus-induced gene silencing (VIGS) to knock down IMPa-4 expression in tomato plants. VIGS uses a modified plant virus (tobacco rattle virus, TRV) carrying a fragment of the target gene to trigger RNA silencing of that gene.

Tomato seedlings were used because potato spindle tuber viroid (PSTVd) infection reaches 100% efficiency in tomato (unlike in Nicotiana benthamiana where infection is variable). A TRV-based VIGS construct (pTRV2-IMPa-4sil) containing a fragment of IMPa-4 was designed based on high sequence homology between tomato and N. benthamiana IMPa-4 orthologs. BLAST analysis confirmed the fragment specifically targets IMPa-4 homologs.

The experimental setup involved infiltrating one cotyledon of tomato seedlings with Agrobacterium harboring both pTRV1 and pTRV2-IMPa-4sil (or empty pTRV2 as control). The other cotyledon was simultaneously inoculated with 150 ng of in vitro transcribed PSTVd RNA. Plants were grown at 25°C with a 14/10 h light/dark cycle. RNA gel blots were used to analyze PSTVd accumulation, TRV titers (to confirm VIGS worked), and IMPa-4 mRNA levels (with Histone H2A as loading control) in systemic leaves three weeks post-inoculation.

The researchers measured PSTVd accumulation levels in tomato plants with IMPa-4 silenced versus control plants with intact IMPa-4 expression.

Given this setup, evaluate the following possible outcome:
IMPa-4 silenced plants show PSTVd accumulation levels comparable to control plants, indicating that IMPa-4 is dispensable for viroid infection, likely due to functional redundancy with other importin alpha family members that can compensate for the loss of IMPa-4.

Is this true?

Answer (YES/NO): NO